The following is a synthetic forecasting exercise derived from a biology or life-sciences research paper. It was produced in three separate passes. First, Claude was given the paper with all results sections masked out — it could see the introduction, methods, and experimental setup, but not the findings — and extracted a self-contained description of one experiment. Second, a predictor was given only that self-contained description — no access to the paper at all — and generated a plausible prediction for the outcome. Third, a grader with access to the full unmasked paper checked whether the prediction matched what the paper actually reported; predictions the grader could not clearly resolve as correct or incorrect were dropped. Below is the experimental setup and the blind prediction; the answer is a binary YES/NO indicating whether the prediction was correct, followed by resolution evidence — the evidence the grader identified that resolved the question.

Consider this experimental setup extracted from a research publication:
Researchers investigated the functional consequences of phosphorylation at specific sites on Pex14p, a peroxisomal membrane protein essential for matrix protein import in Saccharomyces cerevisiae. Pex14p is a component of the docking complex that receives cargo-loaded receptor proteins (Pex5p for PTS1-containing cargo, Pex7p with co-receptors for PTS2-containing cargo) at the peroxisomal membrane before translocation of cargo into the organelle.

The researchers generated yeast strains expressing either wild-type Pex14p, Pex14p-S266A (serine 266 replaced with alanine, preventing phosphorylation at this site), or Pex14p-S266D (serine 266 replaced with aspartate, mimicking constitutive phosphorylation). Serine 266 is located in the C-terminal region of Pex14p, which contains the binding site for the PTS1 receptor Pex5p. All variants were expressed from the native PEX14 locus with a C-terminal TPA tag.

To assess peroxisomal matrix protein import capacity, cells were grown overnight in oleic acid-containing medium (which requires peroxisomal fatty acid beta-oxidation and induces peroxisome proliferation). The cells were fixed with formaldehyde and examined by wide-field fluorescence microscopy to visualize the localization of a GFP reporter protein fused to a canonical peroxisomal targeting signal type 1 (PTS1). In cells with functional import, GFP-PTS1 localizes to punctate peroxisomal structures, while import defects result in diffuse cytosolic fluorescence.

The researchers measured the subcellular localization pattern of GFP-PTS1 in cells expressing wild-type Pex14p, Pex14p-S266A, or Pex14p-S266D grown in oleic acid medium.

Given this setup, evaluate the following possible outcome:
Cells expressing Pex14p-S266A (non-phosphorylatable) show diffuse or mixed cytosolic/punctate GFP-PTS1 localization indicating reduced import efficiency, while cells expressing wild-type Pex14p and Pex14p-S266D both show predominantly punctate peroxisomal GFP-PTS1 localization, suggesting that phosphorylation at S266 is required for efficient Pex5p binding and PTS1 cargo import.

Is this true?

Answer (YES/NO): NO